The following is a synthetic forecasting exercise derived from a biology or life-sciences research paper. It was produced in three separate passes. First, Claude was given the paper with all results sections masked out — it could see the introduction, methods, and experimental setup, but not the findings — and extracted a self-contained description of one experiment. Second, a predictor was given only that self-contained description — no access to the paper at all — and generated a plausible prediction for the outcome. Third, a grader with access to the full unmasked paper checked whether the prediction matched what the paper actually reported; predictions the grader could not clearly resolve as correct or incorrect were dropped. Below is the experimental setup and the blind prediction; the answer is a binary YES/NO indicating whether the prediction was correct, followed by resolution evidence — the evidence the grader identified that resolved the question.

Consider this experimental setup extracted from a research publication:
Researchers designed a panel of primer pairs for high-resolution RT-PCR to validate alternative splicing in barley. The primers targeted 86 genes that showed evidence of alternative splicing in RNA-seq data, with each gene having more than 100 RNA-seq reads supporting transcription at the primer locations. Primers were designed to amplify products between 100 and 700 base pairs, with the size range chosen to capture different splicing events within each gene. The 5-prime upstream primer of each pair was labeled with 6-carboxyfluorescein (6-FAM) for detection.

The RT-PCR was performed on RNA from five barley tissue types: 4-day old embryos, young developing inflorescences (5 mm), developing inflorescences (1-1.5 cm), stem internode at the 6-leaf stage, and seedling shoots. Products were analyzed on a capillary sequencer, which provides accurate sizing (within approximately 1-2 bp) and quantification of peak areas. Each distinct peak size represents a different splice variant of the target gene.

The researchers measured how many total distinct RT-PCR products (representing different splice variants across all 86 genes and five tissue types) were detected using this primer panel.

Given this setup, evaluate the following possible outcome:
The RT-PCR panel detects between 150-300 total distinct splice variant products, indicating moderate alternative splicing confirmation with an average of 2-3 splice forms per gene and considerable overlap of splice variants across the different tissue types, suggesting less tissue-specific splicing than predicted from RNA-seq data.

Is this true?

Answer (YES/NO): YES